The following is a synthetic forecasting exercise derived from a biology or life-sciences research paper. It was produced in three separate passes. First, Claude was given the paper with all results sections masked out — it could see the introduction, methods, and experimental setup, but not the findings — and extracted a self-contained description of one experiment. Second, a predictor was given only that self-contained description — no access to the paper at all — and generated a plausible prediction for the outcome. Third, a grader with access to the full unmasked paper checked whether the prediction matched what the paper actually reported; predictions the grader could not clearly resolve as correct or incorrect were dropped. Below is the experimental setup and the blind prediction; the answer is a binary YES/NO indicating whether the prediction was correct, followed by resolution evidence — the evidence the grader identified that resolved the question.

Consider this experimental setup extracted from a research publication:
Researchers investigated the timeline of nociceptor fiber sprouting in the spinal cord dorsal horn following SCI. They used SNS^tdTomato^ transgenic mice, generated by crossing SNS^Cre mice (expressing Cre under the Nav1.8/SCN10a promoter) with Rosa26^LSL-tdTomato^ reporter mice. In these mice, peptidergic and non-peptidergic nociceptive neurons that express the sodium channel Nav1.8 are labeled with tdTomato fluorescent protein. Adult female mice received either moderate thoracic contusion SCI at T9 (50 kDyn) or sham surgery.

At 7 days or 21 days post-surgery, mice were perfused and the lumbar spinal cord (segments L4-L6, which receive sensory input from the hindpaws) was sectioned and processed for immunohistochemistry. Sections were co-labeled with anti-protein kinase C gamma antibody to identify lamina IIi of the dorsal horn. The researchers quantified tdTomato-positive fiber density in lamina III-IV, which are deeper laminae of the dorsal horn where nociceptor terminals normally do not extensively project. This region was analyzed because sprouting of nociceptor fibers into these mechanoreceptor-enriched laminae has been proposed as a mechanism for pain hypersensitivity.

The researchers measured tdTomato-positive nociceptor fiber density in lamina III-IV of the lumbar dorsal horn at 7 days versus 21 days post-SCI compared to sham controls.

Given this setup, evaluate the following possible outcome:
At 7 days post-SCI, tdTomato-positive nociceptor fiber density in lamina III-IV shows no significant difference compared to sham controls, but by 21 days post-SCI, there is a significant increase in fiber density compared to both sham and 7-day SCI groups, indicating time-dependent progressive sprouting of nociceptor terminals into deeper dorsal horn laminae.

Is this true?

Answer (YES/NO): NO